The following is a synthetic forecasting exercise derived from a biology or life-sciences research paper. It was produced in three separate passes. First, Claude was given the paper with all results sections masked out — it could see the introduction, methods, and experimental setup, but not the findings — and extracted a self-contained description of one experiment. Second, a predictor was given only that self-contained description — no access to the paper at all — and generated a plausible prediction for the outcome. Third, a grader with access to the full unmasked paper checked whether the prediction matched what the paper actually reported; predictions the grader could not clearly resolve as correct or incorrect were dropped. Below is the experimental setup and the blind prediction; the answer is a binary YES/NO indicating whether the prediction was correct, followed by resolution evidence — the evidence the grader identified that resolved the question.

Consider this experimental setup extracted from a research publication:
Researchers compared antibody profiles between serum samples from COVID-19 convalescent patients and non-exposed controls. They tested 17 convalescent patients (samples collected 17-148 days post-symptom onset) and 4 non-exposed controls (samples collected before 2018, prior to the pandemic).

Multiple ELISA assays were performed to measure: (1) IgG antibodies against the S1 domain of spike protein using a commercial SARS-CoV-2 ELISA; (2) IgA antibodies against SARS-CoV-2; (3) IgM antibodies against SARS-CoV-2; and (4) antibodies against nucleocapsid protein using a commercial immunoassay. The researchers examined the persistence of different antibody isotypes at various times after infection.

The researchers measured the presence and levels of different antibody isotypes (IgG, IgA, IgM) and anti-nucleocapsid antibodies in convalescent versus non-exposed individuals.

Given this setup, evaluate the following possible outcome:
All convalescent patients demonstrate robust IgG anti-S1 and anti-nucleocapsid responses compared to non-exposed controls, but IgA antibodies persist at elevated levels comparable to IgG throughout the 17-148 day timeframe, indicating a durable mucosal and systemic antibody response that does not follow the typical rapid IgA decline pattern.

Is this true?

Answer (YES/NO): NO